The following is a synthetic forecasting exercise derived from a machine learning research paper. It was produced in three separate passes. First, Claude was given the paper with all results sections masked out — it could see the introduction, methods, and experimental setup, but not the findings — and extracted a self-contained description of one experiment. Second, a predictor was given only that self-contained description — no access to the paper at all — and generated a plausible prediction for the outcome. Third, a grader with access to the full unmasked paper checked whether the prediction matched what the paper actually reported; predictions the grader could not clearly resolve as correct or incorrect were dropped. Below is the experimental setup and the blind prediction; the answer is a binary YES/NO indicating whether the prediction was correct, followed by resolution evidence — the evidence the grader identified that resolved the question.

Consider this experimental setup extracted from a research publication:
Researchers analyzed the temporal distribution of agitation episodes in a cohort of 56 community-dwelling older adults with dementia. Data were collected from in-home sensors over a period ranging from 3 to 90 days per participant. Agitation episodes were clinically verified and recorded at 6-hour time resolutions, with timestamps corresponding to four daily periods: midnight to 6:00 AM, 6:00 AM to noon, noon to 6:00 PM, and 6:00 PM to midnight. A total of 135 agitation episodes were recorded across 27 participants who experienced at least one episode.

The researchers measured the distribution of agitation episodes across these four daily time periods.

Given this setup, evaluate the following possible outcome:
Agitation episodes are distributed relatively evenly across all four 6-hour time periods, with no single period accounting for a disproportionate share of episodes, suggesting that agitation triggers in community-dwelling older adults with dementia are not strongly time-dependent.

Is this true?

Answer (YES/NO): NO